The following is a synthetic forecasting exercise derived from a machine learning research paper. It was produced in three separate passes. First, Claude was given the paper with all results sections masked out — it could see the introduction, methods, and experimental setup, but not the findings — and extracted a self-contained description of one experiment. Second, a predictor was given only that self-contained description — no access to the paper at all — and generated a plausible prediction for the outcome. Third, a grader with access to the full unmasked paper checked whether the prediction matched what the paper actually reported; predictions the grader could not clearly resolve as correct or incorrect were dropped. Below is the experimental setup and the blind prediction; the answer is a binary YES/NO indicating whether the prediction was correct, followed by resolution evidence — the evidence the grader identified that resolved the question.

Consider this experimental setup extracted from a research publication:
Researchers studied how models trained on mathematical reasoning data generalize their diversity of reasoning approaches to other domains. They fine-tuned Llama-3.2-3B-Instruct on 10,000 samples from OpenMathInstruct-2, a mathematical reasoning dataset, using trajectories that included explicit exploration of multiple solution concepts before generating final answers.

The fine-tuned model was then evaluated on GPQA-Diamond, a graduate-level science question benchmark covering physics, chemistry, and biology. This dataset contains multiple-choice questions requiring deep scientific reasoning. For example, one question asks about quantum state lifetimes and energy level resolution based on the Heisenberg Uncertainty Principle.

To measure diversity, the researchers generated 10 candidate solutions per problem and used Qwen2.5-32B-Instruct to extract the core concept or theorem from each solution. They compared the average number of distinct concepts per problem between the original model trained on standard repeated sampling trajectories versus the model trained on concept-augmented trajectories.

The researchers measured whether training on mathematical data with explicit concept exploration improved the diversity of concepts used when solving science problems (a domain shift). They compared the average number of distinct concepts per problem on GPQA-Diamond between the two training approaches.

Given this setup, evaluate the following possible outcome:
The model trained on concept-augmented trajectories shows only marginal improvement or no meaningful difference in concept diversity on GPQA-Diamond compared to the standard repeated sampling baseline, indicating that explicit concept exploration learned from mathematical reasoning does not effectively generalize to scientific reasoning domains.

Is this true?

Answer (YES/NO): NO